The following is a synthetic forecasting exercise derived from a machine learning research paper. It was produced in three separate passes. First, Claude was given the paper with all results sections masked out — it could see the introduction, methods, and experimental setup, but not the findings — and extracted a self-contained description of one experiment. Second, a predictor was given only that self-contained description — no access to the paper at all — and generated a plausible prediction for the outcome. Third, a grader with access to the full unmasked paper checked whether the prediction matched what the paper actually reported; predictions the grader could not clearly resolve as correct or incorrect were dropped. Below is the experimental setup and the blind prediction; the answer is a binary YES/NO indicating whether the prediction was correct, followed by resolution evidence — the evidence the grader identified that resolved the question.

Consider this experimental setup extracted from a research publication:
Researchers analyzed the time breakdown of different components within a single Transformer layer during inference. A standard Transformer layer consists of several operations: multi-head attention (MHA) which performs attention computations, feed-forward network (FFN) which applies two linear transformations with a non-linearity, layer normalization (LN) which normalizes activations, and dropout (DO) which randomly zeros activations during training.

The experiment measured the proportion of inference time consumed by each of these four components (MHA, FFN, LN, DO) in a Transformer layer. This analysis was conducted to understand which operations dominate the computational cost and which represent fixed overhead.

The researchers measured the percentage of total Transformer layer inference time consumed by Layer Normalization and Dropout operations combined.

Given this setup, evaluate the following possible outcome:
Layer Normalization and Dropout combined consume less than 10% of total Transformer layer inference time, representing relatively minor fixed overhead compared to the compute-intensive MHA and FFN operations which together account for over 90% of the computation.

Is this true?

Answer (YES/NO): NO